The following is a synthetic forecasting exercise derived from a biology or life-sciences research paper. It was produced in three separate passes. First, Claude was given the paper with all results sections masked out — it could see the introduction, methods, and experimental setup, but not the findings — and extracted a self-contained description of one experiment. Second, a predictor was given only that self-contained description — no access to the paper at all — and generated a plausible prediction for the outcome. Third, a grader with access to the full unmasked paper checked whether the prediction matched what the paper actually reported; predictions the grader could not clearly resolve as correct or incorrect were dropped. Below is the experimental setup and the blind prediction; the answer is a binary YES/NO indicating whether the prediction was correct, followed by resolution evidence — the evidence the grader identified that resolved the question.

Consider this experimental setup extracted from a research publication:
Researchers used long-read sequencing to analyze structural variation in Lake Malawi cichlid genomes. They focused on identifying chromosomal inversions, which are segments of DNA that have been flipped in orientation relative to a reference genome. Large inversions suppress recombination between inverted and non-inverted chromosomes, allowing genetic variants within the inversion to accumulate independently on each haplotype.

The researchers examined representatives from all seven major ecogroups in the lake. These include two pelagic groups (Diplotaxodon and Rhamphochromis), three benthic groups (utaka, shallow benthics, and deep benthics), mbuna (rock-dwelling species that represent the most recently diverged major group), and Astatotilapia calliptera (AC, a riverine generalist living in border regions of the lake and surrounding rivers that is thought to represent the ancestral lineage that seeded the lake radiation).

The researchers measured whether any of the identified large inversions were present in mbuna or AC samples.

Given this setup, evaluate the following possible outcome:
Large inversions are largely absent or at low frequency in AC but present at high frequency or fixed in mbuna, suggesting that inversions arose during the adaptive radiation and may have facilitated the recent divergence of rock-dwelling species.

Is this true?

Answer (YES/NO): NO